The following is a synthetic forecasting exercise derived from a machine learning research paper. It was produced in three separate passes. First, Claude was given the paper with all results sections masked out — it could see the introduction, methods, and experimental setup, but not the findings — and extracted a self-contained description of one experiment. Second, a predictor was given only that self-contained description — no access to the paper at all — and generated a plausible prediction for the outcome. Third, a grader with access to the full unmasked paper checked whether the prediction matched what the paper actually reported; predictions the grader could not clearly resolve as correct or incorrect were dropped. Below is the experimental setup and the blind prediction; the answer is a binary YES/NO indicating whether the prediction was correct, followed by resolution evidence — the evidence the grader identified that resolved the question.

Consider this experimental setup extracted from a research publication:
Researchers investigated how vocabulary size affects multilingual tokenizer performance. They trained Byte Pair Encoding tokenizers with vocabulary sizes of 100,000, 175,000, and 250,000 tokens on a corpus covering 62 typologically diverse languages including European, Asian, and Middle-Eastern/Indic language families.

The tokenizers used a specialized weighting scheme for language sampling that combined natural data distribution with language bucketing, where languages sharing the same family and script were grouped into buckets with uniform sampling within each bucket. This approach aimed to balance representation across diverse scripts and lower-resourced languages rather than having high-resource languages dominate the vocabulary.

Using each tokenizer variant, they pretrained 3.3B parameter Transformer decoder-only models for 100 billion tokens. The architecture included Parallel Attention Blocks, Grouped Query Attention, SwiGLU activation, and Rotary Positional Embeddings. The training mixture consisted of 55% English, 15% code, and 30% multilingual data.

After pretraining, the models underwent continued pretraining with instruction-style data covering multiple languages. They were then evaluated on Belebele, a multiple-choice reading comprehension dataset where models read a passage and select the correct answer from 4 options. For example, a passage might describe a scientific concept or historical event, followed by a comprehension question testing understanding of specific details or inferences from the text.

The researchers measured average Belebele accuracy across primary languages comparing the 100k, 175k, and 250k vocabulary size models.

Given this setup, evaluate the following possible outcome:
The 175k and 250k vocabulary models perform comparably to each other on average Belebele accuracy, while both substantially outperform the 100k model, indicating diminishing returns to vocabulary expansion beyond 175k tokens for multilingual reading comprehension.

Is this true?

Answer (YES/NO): NO